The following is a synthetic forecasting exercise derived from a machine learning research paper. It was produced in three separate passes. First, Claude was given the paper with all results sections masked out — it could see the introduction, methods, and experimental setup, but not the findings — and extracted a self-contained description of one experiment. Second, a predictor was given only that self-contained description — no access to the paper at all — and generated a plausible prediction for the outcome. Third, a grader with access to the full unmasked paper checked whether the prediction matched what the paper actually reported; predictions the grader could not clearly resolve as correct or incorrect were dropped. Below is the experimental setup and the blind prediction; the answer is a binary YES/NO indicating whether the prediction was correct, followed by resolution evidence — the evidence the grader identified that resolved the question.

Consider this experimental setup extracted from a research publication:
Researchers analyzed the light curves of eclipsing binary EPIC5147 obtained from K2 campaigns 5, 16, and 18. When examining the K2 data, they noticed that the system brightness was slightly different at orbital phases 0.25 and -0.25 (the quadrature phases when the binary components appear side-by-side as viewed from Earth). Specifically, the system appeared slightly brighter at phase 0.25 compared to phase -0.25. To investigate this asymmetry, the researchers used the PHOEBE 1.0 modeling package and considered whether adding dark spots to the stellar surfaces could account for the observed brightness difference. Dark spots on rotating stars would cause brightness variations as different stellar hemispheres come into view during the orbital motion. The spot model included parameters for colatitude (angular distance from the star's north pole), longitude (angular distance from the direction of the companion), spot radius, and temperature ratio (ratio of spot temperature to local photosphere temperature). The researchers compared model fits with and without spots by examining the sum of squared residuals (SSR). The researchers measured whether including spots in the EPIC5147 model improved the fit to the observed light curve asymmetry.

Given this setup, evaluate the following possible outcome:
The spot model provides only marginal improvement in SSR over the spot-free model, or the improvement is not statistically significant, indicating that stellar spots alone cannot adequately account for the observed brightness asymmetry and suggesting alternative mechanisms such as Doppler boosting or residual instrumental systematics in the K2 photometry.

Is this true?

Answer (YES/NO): NO